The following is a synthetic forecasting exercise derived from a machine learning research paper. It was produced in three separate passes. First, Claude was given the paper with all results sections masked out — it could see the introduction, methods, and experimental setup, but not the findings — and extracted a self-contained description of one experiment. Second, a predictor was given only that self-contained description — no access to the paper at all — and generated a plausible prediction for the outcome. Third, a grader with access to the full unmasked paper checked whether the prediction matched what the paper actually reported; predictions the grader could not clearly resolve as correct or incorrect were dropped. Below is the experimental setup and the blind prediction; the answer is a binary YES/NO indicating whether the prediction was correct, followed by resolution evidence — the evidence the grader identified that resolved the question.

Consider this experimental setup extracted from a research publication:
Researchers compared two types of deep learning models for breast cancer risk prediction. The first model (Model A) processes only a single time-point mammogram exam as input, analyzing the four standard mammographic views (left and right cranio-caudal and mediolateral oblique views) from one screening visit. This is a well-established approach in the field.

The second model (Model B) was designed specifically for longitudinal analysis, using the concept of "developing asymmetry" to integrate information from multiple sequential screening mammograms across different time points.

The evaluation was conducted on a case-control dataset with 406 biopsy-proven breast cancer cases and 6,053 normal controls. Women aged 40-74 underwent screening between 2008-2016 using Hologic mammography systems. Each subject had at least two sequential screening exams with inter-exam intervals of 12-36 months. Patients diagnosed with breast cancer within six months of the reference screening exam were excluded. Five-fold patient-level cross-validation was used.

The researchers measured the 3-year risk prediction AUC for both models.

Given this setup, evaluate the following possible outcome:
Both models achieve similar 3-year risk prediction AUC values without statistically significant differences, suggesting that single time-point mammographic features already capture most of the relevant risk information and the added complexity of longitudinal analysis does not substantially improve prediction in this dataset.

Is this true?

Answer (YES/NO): YES